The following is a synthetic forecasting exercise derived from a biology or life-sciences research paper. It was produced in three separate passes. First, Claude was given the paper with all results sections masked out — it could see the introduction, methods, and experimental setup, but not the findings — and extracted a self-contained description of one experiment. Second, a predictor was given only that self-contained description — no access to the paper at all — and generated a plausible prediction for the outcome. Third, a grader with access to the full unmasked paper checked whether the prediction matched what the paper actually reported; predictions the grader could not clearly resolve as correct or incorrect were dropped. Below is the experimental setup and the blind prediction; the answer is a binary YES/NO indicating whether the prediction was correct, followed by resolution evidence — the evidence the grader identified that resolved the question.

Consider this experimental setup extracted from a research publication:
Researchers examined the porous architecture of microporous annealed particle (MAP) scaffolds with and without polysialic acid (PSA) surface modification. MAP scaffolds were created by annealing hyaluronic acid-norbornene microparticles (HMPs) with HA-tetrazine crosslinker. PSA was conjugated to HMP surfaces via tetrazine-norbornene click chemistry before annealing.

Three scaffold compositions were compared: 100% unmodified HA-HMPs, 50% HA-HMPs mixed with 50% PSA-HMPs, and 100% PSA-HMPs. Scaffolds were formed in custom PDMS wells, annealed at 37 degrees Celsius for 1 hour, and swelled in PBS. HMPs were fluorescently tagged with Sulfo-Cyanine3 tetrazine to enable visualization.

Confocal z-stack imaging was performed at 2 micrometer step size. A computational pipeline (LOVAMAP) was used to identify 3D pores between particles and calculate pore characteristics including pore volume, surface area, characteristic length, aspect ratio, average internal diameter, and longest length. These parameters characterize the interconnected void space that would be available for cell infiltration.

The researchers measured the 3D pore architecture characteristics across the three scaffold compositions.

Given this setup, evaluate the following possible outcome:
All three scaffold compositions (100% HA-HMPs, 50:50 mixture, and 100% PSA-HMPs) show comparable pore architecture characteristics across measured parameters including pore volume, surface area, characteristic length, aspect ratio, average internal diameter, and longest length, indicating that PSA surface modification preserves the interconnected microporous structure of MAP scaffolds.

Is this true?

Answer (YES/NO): YES